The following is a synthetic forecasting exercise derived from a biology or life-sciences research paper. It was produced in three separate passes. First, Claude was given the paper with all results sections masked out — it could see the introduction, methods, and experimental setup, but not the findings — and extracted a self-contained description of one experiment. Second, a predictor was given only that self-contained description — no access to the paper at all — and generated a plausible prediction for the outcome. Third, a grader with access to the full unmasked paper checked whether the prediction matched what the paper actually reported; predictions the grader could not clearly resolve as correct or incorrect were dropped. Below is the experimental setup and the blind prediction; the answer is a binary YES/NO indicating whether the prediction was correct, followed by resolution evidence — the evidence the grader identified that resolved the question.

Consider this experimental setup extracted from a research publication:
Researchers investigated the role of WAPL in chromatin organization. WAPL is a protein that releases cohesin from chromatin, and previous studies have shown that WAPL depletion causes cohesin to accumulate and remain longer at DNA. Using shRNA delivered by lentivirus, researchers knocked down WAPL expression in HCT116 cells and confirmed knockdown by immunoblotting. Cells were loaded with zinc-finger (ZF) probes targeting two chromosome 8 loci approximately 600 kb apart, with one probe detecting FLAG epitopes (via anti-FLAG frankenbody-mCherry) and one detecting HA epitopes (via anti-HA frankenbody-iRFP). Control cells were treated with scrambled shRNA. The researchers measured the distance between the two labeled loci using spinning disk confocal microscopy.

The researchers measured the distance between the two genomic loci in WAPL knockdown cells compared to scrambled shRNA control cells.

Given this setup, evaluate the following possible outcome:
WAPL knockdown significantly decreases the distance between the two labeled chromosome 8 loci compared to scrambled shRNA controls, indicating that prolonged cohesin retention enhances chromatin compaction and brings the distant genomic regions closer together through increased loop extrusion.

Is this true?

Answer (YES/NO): YES